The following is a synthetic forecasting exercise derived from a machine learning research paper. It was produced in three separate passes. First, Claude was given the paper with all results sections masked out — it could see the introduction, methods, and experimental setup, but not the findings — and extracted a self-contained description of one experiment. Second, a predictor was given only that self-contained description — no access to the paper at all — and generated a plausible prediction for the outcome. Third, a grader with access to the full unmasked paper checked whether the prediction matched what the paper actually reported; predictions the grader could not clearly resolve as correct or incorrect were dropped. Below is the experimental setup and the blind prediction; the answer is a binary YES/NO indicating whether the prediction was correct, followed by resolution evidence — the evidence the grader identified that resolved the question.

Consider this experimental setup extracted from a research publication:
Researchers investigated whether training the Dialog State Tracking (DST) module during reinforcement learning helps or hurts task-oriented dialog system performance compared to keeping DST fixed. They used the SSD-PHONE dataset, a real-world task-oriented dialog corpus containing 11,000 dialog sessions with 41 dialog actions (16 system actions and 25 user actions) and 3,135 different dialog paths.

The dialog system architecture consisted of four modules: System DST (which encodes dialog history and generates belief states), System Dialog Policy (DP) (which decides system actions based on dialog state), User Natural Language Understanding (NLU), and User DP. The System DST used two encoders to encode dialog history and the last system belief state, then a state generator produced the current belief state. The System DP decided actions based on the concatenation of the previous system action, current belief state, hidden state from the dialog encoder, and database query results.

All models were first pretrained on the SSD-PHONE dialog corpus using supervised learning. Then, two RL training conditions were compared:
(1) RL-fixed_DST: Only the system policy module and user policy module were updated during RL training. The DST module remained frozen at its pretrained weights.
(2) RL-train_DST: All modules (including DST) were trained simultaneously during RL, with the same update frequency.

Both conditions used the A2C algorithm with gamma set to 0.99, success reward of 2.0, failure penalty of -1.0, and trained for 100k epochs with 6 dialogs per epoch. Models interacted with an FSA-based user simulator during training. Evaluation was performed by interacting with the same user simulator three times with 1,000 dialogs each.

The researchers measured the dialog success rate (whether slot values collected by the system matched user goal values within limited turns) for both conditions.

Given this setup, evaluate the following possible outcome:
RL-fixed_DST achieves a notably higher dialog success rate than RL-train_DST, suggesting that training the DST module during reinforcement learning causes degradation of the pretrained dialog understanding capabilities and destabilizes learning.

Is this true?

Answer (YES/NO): YES